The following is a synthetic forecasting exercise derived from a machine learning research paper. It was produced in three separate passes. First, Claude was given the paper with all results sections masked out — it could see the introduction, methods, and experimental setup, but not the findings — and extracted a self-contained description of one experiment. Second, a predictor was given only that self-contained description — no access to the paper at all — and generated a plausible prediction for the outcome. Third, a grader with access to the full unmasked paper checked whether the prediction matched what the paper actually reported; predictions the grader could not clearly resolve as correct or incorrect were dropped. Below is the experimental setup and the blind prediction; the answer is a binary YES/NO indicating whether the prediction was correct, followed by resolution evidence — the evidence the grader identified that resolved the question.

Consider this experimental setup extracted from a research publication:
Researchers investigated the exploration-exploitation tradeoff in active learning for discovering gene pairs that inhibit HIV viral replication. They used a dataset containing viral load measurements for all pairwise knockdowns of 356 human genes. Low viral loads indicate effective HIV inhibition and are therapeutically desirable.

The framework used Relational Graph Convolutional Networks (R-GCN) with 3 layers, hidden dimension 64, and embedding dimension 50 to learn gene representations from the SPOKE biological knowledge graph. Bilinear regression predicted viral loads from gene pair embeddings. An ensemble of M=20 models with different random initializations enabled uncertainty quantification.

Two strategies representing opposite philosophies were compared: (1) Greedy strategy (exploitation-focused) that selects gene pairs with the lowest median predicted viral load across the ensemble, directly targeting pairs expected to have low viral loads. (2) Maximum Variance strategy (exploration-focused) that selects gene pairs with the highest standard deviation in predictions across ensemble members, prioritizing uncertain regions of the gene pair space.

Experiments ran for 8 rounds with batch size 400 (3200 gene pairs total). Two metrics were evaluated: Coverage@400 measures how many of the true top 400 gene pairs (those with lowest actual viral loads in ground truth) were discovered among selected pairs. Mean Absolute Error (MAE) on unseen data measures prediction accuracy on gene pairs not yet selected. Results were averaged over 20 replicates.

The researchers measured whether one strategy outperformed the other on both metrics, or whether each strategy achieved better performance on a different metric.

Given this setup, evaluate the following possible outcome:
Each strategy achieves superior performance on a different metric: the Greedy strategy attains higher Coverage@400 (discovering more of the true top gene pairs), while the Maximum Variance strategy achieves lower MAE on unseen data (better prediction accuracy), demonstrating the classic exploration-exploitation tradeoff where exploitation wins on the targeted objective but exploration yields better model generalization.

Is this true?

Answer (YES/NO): YES